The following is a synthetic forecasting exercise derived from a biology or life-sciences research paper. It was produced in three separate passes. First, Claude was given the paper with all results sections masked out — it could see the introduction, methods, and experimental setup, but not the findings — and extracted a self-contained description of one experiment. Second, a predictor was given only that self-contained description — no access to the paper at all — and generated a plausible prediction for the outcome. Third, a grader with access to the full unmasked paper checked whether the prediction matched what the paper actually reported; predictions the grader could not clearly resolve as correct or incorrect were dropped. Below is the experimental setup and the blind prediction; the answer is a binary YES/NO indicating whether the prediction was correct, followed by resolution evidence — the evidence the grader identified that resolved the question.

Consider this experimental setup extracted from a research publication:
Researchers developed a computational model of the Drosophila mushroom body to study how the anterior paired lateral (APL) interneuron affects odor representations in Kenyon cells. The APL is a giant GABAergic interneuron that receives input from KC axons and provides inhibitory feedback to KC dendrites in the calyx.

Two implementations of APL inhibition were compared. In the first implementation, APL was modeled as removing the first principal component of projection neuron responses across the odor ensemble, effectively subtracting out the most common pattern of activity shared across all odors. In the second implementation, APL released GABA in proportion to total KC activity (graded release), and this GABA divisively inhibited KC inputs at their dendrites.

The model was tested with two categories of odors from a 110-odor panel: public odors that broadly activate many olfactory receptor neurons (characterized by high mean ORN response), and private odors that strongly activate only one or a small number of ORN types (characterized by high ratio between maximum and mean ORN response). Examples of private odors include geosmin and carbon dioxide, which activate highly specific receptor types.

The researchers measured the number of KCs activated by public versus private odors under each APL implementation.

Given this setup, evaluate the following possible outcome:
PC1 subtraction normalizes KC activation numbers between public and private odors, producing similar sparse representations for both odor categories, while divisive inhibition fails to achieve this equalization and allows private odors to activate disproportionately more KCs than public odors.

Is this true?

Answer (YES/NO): NO